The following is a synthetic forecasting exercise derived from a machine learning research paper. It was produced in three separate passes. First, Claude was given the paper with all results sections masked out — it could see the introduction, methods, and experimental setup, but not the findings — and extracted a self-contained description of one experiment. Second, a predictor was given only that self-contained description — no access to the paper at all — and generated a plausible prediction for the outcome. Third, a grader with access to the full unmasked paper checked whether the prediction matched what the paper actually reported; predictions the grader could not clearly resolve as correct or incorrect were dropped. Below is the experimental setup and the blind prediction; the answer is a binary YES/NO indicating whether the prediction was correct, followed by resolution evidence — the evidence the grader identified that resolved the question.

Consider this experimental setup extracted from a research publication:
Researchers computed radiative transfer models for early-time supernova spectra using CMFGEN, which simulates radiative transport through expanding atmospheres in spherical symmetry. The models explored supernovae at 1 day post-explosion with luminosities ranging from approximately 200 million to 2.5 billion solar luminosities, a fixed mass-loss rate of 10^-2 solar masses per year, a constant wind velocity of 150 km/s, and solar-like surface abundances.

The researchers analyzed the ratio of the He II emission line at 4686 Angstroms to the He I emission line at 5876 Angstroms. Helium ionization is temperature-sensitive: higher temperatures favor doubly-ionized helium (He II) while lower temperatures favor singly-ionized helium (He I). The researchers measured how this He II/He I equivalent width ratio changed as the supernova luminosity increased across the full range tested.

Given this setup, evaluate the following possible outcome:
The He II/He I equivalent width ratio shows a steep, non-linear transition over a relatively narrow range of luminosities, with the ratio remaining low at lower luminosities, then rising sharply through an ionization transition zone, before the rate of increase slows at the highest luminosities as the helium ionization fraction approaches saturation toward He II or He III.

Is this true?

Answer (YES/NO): NO